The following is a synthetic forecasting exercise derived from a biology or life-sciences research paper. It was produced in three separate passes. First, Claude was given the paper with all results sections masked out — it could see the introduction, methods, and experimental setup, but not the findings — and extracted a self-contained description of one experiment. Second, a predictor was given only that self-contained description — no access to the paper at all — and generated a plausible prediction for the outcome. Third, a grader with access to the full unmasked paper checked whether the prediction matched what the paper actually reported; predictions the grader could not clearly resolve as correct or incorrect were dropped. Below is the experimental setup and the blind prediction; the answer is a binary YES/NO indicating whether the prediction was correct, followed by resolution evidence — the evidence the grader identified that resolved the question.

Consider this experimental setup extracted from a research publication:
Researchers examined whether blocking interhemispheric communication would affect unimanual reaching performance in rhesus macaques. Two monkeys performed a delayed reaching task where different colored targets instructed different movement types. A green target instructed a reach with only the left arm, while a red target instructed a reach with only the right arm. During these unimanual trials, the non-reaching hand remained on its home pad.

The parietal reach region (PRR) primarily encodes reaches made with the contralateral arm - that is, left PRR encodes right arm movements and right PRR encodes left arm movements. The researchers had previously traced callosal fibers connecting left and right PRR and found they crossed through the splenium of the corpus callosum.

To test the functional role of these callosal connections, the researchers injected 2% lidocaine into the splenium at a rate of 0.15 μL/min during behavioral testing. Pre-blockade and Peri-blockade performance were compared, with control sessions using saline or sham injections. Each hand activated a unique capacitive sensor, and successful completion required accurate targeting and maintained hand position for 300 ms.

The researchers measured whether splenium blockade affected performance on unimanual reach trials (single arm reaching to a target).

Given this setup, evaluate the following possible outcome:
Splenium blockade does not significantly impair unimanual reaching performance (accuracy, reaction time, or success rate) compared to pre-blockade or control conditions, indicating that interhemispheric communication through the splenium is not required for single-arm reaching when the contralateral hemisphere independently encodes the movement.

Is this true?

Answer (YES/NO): YES